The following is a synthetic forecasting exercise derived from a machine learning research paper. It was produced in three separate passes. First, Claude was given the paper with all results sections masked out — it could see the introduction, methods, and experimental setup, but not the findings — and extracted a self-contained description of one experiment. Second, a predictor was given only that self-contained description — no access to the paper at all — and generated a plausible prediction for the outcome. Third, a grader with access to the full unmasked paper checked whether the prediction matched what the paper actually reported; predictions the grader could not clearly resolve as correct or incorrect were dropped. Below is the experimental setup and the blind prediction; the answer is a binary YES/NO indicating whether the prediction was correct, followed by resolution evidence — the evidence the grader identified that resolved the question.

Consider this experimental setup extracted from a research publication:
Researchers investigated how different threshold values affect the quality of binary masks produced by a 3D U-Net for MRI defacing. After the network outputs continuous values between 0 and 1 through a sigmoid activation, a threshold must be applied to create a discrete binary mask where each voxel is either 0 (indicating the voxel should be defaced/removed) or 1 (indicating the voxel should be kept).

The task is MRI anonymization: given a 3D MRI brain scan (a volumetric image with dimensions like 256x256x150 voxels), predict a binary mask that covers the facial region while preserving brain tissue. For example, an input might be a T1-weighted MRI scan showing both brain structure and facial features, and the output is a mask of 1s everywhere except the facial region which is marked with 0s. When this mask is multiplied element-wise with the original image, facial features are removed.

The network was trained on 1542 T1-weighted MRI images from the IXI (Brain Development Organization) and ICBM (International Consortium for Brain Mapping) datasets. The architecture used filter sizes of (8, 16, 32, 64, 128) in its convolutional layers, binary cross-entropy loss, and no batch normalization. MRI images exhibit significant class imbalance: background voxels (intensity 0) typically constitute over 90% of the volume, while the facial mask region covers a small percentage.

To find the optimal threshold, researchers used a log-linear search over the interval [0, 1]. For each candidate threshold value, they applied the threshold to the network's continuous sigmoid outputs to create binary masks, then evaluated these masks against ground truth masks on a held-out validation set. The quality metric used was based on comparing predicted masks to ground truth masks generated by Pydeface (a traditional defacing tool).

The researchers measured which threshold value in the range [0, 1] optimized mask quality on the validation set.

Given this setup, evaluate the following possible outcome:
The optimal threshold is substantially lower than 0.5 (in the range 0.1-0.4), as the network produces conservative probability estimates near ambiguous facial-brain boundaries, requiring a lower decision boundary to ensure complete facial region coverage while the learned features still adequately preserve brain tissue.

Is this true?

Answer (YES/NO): NO